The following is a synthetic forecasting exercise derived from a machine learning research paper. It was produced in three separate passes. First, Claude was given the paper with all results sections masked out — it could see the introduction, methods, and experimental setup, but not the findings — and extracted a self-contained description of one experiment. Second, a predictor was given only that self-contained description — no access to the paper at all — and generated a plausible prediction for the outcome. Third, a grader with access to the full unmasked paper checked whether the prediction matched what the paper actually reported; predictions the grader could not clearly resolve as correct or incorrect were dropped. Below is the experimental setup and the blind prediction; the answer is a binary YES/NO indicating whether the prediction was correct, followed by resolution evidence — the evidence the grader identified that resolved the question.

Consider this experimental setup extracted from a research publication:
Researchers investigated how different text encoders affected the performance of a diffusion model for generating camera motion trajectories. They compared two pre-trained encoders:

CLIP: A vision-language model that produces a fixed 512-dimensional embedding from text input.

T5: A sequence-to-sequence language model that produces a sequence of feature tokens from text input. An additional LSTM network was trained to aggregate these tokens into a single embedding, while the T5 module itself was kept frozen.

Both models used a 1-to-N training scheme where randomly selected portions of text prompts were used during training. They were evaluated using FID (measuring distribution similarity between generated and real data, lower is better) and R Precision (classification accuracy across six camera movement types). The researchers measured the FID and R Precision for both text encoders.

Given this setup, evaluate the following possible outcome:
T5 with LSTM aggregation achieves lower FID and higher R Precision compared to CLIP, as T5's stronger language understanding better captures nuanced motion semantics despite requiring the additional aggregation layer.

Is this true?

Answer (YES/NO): NO